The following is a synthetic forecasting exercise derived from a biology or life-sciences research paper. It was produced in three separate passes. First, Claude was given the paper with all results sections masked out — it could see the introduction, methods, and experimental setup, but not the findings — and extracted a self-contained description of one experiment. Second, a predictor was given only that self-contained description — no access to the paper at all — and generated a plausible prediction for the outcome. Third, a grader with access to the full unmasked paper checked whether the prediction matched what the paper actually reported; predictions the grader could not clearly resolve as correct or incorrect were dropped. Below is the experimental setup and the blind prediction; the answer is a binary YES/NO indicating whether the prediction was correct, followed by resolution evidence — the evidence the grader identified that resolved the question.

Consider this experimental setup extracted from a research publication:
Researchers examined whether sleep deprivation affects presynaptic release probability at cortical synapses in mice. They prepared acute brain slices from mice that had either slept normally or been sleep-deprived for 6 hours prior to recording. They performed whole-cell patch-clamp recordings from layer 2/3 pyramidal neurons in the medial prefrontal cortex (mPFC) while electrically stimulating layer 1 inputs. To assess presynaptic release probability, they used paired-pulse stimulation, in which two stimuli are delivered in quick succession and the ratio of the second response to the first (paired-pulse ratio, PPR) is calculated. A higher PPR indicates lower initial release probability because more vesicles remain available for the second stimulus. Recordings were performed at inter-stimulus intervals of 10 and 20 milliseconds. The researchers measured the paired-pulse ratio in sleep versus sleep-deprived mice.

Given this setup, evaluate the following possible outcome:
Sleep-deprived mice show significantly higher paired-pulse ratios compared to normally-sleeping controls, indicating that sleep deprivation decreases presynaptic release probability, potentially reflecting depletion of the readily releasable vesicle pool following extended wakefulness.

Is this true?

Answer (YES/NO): YES